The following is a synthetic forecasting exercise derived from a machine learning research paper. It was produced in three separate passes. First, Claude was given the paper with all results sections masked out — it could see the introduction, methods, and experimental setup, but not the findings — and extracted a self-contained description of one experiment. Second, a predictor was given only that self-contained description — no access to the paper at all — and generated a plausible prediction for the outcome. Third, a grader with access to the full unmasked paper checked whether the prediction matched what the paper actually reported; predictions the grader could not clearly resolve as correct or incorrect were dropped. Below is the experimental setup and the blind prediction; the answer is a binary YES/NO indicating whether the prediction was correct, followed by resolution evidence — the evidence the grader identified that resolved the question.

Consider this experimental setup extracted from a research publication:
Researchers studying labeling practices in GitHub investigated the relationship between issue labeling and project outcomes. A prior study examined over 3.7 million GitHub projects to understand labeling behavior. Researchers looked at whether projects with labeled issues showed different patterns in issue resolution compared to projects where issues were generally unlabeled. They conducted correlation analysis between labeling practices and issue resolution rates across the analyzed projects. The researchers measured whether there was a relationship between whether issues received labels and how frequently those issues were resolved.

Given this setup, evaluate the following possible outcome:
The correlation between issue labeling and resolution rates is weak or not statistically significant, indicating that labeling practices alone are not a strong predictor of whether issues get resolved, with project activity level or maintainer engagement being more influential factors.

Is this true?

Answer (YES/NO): NO